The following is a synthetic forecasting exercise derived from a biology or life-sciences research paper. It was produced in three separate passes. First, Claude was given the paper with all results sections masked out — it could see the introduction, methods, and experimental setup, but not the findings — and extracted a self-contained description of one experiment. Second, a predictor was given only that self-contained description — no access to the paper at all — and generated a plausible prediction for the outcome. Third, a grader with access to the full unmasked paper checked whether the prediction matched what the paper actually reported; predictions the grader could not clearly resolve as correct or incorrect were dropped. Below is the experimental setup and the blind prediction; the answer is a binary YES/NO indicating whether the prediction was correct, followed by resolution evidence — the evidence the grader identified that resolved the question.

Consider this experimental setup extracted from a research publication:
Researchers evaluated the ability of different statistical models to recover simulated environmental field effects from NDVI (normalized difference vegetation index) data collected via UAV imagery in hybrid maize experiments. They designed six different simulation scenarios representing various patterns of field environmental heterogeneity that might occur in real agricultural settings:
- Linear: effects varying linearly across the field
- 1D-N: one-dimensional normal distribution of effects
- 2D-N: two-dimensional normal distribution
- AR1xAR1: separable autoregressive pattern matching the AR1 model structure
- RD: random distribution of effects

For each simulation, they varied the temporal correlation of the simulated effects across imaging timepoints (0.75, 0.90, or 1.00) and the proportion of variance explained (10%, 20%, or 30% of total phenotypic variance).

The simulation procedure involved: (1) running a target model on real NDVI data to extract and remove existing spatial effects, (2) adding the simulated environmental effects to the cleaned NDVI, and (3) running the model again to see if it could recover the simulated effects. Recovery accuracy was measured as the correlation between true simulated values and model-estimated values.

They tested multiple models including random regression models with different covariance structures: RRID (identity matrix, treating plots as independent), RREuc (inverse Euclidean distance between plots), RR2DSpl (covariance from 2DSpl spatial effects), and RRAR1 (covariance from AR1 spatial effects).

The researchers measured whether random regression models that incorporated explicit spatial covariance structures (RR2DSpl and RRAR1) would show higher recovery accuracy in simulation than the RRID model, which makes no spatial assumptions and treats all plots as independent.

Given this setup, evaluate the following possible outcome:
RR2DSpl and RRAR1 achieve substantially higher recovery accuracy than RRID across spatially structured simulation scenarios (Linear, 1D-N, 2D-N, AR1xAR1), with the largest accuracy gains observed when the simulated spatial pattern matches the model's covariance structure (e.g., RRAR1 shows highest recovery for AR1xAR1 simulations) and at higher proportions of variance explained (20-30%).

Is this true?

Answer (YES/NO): NO